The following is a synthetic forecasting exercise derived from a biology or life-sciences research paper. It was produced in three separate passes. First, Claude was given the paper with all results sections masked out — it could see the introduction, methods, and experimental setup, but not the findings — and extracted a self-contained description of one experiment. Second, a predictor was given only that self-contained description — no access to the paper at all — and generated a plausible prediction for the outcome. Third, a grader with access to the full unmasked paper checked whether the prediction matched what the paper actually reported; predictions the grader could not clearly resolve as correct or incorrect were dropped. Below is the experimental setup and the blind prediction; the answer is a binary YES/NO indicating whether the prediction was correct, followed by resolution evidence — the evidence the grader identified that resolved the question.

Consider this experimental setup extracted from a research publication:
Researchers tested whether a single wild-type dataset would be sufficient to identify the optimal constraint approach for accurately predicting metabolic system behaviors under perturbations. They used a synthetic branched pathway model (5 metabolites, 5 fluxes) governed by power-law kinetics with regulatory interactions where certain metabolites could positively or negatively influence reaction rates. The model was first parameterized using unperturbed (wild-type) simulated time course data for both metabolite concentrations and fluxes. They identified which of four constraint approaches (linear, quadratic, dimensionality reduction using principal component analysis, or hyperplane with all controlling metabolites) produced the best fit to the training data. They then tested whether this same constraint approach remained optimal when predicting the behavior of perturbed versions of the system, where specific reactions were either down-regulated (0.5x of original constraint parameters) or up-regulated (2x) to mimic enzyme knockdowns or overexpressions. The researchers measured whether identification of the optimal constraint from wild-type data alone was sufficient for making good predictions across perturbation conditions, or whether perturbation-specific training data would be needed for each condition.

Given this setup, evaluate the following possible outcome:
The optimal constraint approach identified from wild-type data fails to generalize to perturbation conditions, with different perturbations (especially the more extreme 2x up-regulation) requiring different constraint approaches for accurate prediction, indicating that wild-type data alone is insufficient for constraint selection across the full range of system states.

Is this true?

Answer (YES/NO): NO